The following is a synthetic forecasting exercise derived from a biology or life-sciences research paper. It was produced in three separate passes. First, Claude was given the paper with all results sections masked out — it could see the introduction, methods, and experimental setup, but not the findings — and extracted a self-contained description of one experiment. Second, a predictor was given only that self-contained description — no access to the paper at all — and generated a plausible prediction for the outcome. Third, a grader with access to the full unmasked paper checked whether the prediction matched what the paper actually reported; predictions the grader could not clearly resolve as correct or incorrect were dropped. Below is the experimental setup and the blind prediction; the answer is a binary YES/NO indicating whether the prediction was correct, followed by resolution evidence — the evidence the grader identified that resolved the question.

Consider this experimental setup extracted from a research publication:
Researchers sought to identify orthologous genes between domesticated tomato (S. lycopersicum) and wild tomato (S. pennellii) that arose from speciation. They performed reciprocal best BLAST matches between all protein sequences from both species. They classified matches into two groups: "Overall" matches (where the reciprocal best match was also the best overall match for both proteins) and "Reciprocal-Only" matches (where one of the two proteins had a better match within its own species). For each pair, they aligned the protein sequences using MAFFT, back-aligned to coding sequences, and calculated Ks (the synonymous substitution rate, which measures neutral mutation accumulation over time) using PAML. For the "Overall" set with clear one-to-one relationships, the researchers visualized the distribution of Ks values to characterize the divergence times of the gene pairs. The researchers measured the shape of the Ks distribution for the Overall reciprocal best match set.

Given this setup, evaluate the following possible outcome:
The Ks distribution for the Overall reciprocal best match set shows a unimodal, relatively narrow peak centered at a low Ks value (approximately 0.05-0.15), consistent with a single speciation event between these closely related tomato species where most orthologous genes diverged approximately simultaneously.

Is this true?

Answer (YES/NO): NO